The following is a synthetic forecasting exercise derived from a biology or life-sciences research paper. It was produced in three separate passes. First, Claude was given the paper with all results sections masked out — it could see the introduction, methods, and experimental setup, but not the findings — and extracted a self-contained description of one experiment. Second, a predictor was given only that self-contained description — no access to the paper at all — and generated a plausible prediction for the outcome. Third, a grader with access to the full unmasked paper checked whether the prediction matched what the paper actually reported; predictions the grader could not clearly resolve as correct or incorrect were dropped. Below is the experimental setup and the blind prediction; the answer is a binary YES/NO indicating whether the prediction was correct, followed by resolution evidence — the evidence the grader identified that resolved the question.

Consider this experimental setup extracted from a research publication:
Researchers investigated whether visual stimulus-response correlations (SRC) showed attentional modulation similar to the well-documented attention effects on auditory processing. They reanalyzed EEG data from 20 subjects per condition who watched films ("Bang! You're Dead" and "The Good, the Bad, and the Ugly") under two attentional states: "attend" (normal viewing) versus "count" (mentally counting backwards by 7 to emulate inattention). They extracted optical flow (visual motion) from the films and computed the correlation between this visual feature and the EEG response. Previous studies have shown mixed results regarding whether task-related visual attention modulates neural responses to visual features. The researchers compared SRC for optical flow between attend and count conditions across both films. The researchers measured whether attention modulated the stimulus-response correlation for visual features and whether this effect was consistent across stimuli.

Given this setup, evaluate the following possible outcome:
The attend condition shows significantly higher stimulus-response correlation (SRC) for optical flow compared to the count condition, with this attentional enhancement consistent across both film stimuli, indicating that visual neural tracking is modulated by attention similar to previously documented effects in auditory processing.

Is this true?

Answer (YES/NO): NO